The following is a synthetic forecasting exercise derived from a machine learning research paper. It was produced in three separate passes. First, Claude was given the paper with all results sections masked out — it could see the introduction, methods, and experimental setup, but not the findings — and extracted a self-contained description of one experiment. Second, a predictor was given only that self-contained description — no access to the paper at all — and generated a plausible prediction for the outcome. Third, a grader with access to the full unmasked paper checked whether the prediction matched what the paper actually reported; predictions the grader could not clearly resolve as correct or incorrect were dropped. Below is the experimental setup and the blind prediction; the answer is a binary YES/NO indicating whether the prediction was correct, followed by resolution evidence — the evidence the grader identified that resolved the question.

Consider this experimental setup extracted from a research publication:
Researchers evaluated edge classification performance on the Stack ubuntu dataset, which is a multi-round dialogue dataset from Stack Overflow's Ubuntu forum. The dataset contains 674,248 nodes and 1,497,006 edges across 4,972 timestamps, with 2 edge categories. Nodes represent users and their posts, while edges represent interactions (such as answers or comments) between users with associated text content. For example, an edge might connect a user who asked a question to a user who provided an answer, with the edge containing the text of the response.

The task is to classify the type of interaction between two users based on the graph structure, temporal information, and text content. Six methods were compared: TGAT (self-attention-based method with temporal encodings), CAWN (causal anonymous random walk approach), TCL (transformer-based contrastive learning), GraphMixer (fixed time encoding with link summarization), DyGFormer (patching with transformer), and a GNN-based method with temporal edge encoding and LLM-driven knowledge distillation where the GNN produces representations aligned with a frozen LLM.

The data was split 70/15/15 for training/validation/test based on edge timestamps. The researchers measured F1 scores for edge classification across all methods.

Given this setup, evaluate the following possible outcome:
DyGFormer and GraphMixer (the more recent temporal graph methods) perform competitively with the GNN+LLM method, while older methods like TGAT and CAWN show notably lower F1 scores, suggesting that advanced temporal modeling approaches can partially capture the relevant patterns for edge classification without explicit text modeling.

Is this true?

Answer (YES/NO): NO